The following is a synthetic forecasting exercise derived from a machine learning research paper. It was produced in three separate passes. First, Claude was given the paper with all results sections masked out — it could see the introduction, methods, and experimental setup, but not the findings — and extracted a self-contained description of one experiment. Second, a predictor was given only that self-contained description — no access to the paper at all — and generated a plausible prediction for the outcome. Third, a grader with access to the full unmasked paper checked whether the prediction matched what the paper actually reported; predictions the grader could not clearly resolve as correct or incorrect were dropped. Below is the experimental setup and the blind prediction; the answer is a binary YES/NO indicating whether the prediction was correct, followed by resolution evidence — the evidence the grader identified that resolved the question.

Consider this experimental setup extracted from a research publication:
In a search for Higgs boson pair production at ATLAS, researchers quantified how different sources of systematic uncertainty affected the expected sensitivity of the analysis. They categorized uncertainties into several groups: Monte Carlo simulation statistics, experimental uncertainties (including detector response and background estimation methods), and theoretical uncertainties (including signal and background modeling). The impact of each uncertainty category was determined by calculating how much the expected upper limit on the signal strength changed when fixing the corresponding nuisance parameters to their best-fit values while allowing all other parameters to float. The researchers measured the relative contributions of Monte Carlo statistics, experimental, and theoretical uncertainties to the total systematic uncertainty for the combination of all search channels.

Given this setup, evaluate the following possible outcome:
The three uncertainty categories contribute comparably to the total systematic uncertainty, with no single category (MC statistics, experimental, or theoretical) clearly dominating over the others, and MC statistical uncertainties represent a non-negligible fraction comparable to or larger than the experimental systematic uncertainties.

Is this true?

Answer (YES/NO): NO